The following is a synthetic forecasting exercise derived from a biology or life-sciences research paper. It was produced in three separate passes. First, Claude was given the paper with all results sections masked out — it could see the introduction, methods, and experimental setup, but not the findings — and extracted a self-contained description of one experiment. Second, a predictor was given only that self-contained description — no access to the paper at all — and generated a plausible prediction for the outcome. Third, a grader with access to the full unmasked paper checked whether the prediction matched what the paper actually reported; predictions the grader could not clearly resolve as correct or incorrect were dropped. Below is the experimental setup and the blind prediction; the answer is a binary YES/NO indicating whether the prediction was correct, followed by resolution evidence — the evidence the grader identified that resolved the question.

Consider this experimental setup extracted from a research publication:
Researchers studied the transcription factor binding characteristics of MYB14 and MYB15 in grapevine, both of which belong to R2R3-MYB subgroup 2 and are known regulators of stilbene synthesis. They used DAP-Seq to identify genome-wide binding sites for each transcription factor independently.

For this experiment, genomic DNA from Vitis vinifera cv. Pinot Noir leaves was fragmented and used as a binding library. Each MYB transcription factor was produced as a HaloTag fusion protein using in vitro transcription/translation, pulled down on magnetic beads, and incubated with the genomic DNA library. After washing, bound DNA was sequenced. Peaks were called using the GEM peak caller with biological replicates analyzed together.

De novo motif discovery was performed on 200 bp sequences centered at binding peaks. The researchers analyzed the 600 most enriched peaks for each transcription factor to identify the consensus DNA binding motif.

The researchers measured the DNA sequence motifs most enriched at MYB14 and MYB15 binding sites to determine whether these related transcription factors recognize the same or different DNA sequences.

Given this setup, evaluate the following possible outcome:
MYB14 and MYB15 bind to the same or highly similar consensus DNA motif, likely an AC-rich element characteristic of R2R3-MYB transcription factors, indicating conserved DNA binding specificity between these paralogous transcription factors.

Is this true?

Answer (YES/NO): YES